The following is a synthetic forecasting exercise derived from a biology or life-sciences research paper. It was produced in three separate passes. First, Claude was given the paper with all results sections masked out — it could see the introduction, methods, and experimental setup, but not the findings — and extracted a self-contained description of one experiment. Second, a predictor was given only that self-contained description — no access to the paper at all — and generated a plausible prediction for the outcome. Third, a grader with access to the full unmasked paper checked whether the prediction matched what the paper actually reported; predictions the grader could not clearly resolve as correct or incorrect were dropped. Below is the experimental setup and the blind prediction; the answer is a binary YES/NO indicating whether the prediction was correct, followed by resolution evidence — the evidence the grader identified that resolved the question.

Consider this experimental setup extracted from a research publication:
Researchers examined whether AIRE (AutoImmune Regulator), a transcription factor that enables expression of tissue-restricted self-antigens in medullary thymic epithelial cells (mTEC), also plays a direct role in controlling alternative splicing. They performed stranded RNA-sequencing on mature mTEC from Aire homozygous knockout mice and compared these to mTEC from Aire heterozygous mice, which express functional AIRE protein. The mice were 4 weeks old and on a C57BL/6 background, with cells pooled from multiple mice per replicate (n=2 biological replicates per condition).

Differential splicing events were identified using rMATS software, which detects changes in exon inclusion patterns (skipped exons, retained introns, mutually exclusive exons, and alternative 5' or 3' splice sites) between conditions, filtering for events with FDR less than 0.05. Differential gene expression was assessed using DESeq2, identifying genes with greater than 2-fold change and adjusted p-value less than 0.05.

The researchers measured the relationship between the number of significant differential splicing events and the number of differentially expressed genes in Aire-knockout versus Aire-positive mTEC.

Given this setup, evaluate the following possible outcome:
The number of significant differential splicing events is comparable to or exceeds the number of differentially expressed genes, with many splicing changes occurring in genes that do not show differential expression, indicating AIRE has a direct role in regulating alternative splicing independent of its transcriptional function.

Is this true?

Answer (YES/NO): NO